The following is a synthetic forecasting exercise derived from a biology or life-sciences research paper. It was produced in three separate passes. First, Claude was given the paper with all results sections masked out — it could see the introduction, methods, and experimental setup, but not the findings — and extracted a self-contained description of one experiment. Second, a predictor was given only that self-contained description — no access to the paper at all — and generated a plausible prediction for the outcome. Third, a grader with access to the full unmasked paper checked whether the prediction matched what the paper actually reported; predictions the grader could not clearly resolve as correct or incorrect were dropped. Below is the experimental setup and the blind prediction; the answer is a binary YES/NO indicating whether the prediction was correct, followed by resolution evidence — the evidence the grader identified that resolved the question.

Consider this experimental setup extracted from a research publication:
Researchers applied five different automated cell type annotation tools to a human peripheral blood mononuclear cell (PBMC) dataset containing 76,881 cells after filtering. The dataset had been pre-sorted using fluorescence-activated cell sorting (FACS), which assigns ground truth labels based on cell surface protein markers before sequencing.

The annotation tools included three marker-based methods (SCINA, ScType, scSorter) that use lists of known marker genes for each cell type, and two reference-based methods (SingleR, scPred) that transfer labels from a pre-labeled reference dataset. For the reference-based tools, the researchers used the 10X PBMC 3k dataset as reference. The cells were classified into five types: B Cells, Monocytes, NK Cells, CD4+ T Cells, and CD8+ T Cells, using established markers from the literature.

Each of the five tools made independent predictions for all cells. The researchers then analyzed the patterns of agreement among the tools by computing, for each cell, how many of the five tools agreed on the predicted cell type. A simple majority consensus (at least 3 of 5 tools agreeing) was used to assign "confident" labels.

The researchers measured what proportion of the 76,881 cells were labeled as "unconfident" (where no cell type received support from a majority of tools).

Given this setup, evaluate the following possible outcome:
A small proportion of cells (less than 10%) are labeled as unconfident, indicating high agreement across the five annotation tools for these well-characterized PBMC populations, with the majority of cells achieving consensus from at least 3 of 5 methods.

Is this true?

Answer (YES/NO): YES